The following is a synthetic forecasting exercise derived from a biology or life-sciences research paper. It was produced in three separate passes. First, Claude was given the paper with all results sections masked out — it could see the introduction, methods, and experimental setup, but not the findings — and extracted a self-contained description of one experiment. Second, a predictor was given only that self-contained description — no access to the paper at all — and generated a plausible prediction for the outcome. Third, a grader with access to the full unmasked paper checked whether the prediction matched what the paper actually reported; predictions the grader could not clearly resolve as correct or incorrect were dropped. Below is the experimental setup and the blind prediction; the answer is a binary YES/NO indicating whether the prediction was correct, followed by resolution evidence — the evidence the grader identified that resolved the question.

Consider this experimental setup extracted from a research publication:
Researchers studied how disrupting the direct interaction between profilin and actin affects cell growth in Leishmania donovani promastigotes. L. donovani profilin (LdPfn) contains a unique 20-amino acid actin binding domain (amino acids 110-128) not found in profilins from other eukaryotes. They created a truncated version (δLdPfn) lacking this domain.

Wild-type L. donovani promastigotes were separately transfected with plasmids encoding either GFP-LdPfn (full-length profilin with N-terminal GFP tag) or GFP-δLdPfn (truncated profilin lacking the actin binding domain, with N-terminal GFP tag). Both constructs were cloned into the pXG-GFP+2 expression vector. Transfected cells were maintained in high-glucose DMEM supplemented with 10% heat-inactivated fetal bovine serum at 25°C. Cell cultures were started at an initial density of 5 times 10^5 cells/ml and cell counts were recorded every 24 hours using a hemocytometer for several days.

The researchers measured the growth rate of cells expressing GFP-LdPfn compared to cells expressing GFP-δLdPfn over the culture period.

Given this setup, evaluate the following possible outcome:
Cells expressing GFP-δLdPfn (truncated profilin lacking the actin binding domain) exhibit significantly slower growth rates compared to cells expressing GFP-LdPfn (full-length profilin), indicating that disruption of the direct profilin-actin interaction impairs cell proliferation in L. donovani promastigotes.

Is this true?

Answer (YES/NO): YES